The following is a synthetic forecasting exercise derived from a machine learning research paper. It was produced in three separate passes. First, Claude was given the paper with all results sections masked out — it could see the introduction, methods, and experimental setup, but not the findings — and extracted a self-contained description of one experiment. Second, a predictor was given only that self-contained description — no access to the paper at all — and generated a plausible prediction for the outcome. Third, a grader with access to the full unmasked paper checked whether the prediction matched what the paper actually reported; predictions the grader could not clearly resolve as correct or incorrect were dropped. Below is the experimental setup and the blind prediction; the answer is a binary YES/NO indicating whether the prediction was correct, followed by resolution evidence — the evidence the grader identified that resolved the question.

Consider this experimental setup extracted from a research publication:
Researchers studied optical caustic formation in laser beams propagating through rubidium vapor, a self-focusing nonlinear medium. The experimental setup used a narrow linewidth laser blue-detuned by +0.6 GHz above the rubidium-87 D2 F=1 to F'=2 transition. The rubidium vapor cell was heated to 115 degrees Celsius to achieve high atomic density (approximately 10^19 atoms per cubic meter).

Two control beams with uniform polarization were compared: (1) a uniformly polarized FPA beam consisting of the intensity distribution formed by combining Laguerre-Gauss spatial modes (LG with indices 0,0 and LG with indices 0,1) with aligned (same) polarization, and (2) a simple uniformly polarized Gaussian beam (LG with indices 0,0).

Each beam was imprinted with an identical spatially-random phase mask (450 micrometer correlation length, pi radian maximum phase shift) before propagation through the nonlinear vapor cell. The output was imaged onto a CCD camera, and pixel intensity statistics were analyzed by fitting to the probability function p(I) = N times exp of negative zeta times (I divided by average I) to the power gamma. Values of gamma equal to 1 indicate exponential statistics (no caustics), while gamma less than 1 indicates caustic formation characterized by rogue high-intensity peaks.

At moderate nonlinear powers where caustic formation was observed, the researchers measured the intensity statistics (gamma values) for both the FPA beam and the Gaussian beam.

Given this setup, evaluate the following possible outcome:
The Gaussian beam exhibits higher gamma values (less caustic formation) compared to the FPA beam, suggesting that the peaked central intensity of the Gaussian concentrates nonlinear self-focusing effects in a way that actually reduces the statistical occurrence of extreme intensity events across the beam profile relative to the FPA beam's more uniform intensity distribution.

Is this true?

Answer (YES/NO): NO